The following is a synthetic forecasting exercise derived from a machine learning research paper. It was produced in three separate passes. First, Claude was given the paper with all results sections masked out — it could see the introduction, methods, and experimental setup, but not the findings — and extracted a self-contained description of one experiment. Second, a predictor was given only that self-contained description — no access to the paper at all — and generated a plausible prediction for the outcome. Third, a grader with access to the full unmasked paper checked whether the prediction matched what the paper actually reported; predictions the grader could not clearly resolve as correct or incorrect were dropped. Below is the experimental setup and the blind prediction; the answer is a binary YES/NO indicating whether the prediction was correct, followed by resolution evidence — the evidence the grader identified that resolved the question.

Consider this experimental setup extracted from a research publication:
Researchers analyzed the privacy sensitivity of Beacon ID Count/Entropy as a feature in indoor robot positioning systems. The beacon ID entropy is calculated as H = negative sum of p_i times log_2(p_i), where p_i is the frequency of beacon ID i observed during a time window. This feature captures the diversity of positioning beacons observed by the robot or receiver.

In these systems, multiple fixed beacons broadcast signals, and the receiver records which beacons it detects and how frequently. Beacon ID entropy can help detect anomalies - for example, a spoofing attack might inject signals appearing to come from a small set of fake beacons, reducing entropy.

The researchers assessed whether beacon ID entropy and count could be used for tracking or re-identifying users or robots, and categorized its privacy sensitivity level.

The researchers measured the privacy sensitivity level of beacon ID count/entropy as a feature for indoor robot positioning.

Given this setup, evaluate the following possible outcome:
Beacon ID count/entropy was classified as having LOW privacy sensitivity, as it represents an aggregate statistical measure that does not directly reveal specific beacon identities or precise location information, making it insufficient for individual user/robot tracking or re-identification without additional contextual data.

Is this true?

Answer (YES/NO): NO